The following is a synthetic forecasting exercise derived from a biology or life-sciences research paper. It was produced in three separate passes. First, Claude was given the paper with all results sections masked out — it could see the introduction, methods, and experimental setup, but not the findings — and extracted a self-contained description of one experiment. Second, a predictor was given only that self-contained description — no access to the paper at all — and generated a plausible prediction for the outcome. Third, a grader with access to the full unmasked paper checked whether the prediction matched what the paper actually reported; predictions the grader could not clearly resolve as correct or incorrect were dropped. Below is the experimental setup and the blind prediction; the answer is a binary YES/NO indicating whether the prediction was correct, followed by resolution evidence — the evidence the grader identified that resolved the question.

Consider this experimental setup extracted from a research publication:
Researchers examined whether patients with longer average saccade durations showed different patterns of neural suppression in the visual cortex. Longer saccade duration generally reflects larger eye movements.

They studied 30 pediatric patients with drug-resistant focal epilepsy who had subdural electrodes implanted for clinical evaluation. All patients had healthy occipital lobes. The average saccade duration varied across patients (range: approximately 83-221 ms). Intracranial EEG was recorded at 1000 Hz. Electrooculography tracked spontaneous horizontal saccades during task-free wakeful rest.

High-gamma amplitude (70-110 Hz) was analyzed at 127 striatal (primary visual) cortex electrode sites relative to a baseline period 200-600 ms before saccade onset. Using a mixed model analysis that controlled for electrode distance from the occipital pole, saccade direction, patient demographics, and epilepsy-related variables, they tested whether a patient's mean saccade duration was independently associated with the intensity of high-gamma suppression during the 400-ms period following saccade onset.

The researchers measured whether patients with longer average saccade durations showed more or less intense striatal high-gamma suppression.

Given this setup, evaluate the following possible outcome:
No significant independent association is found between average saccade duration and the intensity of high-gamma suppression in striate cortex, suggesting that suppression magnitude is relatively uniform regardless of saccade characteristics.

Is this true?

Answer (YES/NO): NO